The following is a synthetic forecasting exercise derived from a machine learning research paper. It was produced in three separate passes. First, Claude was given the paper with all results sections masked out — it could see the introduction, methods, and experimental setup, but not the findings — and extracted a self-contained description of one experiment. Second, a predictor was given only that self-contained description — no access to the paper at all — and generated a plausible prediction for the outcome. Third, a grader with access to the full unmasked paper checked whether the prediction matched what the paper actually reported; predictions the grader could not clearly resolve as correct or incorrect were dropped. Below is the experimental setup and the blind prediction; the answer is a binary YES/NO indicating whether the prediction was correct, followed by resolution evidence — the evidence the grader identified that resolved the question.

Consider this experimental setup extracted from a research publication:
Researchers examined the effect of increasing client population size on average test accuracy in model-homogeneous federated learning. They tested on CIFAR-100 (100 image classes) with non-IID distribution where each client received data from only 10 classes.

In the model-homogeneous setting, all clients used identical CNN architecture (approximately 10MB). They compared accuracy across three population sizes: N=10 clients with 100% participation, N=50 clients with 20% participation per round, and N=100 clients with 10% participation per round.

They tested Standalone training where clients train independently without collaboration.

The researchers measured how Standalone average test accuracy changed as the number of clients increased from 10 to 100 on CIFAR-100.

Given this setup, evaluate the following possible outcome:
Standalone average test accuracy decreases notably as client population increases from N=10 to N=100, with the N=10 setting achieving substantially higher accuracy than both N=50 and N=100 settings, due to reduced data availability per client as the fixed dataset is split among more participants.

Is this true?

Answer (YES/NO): YES